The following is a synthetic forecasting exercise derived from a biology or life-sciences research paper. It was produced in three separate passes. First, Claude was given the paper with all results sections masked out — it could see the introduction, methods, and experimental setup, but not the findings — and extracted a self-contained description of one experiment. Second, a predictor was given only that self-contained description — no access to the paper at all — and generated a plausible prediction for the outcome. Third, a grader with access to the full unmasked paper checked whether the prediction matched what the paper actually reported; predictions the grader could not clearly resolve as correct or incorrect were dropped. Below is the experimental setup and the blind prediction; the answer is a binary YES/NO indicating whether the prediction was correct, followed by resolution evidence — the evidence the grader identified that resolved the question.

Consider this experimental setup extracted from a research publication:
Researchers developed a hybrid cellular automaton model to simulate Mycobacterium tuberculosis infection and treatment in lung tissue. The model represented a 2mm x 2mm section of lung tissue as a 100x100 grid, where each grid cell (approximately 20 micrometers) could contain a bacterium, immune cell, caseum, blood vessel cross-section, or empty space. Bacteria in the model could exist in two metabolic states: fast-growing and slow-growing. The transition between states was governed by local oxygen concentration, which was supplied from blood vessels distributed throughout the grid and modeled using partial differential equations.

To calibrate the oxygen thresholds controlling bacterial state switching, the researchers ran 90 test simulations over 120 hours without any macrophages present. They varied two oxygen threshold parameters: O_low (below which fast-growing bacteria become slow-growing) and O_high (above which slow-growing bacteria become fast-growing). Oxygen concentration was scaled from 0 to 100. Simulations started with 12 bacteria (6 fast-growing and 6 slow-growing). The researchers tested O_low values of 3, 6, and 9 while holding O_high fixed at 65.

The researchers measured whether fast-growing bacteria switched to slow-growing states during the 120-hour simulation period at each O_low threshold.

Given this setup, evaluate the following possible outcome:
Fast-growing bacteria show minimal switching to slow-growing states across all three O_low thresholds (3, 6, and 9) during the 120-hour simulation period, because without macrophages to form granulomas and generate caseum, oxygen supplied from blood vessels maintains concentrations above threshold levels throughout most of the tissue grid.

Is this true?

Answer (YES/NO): NO